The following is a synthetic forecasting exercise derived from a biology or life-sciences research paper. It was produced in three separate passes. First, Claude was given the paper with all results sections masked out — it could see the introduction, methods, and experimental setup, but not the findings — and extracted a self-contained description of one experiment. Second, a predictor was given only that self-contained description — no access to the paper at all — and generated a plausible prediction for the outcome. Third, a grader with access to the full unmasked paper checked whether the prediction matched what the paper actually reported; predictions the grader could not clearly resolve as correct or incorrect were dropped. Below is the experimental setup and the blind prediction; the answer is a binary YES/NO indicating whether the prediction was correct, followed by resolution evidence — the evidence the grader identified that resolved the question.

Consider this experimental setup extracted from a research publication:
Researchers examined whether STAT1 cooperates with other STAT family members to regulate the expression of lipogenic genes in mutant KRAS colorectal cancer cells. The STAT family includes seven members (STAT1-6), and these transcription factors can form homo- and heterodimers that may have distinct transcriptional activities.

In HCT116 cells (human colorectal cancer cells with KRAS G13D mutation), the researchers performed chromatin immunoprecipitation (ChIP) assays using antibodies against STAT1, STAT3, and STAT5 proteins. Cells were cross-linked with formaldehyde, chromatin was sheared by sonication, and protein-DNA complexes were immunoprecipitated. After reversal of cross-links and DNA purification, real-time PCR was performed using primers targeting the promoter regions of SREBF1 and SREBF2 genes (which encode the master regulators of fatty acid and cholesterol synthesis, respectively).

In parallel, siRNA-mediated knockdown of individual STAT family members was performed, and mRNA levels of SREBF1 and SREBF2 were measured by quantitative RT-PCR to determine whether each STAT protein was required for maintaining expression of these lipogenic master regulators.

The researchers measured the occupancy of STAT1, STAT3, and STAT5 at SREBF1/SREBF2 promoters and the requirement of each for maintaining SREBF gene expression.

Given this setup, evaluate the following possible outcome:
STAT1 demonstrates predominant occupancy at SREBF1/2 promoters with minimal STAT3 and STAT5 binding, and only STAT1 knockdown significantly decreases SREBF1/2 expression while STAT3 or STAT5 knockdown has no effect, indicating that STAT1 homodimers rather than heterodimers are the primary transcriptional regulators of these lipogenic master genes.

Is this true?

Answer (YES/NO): NO